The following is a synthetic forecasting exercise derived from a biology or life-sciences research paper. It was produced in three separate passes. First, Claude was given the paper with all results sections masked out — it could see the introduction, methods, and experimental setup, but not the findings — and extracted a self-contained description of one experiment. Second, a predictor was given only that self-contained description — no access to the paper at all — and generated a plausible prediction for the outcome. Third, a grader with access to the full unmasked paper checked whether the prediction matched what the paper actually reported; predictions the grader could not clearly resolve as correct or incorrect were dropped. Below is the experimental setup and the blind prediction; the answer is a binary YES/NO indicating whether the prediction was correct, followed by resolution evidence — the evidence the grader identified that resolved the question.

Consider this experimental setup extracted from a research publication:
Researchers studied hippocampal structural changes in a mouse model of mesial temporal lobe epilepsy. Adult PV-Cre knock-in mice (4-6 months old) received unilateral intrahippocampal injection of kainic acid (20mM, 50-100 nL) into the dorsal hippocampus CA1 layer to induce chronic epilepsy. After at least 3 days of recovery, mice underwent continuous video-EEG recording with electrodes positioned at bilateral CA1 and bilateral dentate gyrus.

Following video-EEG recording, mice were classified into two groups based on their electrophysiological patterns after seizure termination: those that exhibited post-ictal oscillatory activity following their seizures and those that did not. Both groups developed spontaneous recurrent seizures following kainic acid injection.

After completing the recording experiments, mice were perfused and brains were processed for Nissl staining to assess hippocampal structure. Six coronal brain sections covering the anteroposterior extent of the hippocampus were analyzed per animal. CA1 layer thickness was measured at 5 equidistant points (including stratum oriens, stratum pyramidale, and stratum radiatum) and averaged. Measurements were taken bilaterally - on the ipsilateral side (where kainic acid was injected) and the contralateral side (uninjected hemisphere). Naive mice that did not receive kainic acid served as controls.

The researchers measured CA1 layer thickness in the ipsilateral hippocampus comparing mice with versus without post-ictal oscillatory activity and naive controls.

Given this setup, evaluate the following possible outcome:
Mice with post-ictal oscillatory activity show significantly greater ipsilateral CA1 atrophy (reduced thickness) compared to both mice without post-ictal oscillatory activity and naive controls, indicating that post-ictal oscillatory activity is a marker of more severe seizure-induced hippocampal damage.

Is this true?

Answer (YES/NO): NO